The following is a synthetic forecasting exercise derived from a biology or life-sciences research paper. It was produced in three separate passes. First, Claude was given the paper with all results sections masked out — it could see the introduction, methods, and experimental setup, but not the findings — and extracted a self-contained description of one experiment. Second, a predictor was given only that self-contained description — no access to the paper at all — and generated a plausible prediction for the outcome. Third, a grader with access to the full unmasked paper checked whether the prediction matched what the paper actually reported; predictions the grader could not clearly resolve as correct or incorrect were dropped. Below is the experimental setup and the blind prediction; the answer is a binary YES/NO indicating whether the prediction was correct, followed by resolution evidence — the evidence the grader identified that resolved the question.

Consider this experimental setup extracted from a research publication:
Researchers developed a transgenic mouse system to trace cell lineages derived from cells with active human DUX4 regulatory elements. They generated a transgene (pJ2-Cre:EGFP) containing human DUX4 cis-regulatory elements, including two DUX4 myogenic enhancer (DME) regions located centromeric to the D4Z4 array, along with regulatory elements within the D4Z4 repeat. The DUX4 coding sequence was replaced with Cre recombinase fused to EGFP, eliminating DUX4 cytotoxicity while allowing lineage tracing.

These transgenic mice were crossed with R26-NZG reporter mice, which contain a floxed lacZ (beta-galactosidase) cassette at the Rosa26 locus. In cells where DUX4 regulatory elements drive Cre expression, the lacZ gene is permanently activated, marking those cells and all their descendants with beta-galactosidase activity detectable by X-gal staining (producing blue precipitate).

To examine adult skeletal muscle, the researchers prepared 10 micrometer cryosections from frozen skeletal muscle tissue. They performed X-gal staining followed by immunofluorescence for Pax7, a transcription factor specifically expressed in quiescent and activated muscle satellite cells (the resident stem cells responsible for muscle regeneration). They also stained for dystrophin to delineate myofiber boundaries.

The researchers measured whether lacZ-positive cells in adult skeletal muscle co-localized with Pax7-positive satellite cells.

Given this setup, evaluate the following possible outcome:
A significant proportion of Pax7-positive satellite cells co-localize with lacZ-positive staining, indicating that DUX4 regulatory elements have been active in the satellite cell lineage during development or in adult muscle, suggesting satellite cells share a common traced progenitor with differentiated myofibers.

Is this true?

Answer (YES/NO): NO